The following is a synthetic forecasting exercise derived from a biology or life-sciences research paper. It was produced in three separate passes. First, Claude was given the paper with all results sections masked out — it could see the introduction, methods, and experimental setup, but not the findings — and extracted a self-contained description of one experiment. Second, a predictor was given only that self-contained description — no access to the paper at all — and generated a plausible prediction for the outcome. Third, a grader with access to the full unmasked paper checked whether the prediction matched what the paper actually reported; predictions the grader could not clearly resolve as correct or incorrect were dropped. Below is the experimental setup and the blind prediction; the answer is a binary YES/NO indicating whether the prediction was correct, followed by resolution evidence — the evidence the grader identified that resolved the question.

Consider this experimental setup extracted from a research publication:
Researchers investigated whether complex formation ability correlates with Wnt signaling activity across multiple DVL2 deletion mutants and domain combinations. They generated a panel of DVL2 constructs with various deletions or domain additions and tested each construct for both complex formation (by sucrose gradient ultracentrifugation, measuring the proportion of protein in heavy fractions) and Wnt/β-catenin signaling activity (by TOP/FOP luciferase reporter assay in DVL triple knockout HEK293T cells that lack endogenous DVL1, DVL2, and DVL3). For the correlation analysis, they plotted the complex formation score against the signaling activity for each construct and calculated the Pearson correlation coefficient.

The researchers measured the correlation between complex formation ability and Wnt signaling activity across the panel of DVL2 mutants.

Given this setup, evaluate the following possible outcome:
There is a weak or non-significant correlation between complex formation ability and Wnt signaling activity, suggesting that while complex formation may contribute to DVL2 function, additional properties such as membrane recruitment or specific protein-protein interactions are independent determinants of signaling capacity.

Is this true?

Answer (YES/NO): NO